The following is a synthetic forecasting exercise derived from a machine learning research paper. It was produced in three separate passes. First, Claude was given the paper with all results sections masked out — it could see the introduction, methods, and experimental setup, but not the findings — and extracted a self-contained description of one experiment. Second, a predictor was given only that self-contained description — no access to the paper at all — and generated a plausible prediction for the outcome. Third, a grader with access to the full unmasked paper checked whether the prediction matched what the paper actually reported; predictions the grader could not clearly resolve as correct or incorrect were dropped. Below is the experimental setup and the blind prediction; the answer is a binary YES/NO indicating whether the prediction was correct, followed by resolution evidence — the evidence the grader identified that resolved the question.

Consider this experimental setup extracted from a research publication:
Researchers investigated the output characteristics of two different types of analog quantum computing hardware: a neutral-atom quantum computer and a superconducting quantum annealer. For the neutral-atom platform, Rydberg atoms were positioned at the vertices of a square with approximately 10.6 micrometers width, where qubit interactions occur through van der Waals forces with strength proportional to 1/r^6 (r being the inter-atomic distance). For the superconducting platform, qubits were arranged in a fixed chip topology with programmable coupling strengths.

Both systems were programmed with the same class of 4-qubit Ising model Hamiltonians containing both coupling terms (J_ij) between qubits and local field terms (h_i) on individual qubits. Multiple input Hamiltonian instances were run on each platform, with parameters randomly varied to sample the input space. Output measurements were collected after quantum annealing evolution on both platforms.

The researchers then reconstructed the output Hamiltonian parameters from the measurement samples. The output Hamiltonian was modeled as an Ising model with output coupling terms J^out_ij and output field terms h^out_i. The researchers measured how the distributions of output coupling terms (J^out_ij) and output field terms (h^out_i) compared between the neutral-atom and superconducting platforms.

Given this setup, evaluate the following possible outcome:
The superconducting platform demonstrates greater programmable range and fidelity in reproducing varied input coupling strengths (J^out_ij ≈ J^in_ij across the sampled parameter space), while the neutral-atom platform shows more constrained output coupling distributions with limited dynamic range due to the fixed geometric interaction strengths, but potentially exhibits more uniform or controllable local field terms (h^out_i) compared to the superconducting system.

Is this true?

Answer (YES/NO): NO